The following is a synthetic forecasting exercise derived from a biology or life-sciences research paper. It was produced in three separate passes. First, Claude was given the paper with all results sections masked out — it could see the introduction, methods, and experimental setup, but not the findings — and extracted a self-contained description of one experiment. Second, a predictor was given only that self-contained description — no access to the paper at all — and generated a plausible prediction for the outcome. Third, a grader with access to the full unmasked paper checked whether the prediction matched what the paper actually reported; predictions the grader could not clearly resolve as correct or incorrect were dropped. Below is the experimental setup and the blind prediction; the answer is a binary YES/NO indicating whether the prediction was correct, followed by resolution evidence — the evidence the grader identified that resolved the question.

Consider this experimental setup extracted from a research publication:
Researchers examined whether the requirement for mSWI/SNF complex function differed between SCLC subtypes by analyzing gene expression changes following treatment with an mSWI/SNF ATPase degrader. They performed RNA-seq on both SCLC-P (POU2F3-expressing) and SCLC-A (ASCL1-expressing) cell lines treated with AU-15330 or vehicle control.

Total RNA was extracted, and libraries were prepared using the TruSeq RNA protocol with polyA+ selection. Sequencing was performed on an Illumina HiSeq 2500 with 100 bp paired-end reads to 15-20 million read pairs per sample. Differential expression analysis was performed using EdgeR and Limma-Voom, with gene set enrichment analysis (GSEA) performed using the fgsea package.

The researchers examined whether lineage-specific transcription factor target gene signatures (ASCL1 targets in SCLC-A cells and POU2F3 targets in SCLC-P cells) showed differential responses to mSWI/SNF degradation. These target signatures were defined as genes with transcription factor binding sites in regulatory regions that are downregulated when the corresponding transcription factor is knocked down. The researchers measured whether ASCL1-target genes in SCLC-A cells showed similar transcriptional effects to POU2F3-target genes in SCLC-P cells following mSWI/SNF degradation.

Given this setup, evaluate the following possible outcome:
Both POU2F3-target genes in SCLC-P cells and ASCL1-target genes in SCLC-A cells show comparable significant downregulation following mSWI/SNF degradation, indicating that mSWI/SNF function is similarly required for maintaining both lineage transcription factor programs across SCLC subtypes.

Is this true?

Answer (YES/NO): NO